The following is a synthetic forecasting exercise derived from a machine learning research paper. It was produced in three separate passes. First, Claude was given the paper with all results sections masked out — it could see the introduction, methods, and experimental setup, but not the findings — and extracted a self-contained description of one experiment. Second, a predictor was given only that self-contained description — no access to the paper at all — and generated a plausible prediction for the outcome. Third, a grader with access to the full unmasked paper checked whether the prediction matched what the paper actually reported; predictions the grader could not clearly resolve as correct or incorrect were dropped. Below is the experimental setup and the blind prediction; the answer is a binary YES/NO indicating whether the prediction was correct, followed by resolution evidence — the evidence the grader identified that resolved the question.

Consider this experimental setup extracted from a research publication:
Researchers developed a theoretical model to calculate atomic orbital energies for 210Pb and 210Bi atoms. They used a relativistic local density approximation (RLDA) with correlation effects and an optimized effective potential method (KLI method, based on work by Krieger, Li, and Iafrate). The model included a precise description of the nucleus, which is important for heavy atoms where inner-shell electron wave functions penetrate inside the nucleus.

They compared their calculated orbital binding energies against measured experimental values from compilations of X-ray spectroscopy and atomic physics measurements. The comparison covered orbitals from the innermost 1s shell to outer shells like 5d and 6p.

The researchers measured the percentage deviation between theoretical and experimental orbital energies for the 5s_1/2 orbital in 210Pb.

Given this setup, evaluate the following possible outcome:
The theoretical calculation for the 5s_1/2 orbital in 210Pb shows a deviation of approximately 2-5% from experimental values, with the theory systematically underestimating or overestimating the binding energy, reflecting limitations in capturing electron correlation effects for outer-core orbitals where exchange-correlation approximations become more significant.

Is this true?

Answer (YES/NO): YES